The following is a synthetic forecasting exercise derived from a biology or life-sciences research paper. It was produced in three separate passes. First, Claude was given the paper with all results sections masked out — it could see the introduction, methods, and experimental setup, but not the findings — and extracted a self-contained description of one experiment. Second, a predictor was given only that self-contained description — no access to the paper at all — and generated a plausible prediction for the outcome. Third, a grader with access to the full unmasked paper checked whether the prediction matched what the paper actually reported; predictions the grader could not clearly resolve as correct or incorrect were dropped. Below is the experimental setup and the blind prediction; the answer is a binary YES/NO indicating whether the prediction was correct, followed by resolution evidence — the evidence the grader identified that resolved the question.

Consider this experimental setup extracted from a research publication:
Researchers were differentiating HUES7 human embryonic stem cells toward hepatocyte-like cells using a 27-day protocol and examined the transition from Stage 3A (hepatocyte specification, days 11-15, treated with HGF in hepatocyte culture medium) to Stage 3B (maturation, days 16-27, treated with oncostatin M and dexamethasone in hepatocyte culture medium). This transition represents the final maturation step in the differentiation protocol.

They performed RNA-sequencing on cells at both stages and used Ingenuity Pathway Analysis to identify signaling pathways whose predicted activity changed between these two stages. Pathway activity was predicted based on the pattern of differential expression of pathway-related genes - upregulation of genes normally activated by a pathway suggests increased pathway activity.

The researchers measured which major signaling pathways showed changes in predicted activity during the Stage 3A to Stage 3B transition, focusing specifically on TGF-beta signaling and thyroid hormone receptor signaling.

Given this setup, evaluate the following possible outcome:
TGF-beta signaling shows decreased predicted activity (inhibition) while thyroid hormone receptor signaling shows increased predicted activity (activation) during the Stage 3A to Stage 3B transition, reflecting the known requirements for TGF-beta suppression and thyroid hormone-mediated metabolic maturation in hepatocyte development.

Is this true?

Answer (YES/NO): NO